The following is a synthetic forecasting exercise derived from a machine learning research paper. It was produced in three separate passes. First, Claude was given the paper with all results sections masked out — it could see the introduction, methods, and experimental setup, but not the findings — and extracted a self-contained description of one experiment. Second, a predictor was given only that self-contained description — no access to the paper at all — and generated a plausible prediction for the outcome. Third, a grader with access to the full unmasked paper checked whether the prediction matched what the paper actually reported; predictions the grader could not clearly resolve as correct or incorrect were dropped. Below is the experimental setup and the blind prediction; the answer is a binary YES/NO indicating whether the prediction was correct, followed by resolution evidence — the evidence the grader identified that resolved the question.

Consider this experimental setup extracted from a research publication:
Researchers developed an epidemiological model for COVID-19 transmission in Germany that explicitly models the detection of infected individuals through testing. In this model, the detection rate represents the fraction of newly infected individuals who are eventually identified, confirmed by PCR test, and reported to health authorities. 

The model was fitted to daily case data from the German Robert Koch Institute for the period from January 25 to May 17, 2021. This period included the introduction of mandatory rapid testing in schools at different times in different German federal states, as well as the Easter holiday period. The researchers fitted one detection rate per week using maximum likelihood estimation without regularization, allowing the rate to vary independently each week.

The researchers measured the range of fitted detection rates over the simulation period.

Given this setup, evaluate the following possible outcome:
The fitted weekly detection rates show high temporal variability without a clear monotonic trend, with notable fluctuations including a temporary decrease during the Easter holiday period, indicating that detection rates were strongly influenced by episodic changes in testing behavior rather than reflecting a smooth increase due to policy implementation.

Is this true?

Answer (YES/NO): NO